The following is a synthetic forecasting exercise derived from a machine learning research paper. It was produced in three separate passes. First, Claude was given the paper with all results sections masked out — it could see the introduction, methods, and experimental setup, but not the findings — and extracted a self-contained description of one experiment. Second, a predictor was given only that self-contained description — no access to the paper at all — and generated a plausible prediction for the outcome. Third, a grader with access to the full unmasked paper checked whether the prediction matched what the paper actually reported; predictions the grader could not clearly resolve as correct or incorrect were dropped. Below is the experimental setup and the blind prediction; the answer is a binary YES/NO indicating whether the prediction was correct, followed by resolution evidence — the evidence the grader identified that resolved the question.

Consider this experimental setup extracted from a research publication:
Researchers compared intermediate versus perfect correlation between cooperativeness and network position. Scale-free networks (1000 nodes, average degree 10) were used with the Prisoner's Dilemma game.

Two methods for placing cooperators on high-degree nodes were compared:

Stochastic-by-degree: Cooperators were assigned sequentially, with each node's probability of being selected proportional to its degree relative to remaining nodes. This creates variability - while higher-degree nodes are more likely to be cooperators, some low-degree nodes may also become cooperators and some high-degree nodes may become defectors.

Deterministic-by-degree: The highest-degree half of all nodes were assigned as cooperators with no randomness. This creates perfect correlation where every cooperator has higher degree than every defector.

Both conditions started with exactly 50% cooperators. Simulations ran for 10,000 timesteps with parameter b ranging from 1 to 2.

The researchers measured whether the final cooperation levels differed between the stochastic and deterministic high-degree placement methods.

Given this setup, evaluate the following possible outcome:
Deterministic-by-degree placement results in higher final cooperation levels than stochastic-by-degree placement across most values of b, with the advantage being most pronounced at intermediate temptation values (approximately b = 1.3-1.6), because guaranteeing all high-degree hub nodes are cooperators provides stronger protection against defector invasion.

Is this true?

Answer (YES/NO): NO